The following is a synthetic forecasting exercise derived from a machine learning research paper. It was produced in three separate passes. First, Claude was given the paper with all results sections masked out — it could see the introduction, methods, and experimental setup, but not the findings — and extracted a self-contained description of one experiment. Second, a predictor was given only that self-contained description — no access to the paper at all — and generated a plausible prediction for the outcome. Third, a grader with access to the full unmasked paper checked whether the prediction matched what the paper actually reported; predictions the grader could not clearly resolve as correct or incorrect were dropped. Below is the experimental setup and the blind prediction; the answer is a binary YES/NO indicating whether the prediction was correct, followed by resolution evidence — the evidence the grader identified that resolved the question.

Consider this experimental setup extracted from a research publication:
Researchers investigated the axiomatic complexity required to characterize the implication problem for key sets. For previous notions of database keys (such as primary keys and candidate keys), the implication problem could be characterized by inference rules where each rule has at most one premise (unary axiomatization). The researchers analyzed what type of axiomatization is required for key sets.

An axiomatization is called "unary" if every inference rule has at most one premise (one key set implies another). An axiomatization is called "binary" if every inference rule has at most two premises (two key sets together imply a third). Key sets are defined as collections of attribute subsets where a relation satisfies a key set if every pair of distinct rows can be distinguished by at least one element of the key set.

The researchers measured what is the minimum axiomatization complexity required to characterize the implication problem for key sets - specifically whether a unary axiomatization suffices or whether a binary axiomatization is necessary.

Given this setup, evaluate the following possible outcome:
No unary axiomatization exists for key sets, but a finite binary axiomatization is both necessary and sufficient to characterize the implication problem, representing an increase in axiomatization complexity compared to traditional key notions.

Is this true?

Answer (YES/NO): YES